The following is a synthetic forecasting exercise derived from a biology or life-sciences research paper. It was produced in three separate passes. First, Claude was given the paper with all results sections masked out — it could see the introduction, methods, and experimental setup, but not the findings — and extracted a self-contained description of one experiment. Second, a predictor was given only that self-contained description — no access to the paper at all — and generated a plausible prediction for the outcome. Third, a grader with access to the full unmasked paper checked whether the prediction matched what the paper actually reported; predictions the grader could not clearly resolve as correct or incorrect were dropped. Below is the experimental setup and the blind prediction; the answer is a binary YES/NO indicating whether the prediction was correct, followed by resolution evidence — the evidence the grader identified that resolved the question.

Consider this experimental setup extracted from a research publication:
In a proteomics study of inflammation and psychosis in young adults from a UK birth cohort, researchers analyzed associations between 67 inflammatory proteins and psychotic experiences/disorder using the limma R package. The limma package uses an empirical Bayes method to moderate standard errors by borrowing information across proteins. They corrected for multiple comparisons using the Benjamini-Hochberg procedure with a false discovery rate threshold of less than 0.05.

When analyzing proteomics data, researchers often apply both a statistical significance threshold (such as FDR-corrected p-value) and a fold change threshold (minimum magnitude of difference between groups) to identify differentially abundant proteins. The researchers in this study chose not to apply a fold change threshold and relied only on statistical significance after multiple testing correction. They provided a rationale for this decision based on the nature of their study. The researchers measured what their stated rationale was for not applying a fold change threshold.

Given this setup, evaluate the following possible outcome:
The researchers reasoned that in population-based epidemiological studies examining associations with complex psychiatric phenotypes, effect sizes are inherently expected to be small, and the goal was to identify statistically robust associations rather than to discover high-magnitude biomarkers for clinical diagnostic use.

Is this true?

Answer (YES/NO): NO